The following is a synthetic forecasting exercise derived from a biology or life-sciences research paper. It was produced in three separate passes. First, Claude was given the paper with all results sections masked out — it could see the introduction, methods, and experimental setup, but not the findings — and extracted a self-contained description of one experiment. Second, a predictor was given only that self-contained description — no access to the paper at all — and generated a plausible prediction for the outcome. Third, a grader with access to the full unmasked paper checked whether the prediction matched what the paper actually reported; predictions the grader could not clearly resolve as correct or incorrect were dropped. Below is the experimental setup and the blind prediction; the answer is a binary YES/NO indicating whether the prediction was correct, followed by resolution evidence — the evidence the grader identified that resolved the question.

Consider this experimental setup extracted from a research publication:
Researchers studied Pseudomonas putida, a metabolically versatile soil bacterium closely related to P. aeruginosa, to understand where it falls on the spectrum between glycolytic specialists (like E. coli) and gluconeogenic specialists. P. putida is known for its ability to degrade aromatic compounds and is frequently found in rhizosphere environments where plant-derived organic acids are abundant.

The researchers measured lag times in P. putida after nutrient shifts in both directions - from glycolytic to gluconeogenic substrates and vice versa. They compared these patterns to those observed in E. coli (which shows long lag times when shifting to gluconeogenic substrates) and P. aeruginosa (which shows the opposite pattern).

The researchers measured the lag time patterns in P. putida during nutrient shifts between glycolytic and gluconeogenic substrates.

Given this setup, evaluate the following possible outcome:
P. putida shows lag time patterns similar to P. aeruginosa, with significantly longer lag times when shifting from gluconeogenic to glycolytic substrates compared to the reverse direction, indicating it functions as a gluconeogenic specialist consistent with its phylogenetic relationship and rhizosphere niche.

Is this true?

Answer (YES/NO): NO